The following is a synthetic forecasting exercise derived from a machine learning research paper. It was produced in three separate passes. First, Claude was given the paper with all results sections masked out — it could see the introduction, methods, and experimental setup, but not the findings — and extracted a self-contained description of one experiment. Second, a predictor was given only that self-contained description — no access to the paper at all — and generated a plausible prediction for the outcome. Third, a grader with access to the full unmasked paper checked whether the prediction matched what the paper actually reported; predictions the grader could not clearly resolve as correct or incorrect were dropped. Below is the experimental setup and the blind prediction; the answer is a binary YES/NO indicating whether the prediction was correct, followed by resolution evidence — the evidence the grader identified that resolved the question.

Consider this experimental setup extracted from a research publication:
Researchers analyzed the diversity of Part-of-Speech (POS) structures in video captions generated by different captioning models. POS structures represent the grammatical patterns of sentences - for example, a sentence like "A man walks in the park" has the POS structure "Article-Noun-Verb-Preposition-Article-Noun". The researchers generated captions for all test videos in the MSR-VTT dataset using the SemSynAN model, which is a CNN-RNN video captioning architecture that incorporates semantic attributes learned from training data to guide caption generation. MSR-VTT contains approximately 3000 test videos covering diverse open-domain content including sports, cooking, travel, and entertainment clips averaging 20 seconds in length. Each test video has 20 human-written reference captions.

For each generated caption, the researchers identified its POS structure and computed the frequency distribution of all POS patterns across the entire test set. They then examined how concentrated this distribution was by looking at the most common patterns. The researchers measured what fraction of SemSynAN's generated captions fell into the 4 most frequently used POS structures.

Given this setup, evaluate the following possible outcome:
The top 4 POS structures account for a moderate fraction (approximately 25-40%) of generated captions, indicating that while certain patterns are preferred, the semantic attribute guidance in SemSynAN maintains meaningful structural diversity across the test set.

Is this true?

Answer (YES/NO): NO